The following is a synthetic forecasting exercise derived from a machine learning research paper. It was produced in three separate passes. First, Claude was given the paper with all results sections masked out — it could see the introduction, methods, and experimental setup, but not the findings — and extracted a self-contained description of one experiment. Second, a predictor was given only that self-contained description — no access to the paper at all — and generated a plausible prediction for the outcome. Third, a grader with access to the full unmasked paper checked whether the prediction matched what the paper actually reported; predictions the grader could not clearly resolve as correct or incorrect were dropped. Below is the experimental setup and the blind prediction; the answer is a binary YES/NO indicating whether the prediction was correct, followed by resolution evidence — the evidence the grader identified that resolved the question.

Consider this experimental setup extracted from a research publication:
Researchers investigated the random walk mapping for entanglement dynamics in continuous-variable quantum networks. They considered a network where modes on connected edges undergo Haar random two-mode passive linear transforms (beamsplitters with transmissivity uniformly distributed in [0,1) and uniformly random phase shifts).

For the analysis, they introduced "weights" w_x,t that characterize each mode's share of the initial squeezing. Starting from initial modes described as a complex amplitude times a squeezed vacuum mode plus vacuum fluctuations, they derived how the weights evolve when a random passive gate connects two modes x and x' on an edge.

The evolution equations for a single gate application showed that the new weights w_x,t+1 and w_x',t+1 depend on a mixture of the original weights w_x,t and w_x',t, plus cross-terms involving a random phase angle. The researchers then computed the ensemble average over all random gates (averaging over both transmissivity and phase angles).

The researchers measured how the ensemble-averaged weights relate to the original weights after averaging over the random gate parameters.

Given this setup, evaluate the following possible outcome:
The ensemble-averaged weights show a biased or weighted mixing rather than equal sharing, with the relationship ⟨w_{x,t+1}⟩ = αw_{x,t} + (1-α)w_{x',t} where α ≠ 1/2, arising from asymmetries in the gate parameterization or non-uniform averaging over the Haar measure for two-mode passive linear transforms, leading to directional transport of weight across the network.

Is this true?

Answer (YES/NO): NO